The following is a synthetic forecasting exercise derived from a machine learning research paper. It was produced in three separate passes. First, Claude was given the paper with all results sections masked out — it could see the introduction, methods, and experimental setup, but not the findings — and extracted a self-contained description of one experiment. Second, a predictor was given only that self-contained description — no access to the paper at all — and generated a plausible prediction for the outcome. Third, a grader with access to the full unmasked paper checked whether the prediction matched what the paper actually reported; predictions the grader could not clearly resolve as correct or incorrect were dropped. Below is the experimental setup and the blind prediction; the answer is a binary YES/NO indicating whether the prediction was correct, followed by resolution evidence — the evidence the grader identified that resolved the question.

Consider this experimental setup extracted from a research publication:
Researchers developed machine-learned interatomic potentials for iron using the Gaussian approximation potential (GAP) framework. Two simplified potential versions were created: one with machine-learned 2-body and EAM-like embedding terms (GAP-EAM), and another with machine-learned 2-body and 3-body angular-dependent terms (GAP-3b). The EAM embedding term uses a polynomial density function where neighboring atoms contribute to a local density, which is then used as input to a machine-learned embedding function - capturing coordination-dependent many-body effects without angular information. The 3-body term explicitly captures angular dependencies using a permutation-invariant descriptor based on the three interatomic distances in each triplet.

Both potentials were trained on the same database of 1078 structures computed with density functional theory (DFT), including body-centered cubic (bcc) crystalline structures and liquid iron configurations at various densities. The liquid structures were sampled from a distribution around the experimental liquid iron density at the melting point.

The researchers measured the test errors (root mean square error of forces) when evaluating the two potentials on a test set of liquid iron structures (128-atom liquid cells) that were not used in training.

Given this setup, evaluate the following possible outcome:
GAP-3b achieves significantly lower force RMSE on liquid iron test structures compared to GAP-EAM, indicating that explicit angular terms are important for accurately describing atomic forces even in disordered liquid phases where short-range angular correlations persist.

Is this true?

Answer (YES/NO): NO